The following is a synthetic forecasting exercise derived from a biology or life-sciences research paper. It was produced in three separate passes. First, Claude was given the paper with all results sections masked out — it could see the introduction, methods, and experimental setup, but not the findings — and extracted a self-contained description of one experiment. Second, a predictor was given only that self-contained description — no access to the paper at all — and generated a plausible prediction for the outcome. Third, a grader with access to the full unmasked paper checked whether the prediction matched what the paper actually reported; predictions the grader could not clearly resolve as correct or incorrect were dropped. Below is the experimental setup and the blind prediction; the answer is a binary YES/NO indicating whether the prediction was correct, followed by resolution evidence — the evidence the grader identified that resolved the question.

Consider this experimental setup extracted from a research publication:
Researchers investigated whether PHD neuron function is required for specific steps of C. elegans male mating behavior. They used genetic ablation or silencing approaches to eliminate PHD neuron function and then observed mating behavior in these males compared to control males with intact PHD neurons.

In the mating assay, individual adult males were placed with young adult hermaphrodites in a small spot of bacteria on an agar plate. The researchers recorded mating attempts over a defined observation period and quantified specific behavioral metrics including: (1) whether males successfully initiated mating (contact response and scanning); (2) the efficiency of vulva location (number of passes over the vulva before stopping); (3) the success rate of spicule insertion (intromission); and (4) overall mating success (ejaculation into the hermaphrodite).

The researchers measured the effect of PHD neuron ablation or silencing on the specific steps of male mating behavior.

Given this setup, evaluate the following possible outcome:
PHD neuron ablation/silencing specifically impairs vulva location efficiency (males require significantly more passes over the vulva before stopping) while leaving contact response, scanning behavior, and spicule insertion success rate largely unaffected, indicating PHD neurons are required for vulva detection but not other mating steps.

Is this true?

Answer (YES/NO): NO